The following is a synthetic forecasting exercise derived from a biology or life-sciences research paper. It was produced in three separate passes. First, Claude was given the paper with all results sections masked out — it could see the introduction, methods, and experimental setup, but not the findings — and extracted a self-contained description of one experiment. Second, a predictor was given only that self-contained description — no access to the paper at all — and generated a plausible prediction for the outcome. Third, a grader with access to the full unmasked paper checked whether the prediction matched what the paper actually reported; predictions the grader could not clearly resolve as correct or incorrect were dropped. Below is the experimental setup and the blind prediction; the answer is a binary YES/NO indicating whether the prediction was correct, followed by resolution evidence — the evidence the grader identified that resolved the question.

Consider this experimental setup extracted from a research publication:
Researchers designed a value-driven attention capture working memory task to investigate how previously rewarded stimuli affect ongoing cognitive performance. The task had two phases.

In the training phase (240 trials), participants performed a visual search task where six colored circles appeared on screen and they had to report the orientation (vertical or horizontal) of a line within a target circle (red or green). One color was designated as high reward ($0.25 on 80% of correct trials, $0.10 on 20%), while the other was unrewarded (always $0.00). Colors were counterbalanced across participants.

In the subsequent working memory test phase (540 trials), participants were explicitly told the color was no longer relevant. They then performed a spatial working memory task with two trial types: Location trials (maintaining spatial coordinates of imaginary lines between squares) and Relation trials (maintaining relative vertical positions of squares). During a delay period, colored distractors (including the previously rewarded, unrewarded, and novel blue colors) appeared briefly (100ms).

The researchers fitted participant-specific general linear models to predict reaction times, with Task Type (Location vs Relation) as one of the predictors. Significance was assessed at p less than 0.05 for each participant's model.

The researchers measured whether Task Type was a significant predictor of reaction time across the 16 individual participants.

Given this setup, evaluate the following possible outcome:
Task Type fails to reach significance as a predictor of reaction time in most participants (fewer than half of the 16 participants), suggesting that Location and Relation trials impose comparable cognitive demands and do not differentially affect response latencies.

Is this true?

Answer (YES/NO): NO